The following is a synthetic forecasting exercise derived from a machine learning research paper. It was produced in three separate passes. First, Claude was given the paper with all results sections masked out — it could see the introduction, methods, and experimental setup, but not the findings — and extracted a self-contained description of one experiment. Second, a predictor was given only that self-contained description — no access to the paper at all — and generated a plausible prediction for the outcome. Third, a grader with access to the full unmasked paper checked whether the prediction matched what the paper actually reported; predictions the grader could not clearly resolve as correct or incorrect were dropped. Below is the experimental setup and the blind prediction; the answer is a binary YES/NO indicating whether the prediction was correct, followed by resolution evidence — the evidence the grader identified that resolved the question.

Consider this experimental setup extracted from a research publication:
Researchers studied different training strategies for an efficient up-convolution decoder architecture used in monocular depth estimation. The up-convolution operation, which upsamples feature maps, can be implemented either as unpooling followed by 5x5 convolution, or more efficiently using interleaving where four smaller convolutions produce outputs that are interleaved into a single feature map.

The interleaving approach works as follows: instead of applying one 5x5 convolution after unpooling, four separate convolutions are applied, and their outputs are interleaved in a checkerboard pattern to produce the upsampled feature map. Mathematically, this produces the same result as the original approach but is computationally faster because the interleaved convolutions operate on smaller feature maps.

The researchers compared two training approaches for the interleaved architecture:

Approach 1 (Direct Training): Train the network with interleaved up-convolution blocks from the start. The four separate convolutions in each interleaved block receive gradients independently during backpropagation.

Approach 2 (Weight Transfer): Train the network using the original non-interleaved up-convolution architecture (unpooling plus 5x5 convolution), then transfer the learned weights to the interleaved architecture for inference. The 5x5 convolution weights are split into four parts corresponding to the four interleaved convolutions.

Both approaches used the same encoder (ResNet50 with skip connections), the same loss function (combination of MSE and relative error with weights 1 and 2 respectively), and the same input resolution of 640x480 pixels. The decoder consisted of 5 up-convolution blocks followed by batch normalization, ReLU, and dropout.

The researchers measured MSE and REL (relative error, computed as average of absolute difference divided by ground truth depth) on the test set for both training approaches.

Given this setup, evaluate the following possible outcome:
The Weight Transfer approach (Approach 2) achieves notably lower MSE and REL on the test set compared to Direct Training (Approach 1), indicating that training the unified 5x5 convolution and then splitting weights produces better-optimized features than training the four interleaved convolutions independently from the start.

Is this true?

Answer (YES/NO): YES